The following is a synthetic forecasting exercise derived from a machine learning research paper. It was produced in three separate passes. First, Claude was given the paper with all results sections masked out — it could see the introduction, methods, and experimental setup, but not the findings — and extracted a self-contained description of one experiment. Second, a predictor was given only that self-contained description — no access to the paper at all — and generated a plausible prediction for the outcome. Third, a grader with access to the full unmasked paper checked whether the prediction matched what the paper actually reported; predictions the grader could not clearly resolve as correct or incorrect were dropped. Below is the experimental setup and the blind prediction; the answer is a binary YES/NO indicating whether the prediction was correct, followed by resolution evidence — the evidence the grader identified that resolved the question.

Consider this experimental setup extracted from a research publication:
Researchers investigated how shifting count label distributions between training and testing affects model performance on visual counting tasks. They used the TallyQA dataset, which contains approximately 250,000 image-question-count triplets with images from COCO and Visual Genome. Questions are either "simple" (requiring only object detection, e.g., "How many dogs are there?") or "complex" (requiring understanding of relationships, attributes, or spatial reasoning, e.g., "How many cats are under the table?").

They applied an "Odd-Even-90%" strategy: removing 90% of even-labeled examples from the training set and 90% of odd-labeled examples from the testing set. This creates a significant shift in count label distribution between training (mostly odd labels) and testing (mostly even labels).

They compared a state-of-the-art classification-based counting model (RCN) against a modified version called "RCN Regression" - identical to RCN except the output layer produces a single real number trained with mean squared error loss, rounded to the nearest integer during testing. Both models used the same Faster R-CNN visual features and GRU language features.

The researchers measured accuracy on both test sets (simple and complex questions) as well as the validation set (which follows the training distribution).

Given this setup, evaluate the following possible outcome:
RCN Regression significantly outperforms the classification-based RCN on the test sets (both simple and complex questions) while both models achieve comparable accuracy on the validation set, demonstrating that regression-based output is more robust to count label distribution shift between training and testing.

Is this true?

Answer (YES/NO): NO